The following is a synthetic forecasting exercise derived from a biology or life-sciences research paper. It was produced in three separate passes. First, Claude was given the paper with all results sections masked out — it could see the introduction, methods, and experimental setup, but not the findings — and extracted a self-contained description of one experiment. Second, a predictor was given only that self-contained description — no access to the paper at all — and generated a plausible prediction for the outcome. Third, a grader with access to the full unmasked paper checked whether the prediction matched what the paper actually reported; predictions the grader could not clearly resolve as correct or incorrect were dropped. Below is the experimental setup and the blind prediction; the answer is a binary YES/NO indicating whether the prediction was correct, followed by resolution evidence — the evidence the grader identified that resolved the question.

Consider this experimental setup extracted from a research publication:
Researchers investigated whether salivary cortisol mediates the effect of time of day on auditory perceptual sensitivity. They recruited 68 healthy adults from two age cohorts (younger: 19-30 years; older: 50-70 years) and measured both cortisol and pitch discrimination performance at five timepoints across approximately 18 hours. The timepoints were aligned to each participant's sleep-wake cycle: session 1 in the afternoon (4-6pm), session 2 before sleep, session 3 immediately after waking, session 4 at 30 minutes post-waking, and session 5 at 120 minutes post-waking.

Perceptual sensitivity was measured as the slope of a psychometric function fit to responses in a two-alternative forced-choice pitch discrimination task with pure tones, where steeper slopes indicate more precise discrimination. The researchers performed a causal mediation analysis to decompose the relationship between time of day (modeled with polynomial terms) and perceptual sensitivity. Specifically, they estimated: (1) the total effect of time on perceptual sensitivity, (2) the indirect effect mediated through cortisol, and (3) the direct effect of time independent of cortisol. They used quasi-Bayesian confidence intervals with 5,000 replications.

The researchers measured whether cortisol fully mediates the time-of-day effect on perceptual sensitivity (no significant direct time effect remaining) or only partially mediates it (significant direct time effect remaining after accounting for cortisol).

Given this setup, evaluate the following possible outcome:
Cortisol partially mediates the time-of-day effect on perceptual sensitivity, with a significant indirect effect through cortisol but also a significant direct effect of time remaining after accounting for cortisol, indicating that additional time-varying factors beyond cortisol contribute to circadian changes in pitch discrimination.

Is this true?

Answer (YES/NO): NO